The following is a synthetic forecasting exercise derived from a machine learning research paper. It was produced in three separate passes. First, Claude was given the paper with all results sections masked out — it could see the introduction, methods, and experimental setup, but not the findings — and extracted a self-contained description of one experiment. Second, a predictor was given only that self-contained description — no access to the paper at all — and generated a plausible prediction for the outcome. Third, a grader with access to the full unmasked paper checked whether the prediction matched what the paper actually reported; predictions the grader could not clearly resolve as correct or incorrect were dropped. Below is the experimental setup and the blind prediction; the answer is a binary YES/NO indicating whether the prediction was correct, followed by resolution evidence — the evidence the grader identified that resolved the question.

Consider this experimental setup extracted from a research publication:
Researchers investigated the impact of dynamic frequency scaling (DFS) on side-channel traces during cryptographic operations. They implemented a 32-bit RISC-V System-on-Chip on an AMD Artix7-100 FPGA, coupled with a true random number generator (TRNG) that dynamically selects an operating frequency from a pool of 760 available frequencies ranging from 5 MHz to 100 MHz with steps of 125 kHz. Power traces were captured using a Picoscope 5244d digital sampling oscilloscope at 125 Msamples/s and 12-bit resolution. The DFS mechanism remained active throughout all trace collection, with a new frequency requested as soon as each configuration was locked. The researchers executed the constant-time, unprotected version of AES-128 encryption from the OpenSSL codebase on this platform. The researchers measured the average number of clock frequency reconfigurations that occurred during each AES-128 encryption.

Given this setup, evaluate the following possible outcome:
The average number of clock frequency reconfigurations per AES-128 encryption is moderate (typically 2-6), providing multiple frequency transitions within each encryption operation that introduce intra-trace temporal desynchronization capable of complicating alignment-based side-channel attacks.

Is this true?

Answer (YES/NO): NO